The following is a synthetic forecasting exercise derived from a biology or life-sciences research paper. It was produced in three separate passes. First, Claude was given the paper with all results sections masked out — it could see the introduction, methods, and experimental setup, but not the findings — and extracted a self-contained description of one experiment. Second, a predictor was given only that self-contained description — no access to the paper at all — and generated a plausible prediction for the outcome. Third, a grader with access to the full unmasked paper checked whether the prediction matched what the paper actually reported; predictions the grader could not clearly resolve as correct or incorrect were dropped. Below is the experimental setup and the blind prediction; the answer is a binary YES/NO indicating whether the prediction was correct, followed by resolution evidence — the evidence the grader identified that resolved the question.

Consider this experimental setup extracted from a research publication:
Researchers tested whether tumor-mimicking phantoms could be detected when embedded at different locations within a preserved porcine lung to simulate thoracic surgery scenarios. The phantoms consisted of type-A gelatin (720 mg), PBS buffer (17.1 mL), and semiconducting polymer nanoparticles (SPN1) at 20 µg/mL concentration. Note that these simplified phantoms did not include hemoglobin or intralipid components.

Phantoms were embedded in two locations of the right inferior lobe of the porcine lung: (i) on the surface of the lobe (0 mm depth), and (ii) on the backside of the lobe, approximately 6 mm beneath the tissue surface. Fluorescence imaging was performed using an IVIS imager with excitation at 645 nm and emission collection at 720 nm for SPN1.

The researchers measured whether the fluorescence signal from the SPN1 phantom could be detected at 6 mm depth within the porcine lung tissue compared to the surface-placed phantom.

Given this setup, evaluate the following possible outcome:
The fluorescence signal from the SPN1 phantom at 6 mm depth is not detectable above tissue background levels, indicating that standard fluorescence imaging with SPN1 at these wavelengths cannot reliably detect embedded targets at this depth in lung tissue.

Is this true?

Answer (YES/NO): NO